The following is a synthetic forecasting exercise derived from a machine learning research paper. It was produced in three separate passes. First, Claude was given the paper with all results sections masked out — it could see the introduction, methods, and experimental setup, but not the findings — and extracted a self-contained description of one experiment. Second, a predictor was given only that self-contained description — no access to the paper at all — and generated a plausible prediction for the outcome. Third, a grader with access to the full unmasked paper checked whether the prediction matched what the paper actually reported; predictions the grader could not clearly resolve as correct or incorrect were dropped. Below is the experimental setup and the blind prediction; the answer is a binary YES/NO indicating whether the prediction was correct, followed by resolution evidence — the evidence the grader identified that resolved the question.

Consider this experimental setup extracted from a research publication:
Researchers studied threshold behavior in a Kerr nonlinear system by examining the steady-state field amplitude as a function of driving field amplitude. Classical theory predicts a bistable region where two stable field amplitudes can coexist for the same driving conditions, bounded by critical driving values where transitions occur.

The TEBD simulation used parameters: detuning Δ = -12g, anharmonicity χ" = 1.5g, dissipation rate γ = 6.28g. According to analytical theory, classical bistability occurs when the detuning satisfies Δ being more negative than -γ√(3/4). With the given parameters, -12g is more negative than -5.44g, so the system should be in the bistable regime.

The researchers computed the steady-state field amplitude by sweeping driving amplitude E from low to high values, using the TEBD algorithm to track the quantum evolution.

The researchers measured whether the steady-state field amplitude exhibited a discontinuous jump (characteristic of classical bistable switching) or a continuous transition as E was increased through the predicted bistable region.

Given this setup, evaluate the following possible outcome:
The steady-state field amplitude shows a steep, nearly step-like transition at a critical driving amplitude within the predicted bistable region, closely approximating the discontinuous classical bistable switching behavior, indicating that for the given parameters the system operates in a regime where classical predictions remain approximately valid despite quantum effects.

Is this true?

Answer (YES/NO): NO